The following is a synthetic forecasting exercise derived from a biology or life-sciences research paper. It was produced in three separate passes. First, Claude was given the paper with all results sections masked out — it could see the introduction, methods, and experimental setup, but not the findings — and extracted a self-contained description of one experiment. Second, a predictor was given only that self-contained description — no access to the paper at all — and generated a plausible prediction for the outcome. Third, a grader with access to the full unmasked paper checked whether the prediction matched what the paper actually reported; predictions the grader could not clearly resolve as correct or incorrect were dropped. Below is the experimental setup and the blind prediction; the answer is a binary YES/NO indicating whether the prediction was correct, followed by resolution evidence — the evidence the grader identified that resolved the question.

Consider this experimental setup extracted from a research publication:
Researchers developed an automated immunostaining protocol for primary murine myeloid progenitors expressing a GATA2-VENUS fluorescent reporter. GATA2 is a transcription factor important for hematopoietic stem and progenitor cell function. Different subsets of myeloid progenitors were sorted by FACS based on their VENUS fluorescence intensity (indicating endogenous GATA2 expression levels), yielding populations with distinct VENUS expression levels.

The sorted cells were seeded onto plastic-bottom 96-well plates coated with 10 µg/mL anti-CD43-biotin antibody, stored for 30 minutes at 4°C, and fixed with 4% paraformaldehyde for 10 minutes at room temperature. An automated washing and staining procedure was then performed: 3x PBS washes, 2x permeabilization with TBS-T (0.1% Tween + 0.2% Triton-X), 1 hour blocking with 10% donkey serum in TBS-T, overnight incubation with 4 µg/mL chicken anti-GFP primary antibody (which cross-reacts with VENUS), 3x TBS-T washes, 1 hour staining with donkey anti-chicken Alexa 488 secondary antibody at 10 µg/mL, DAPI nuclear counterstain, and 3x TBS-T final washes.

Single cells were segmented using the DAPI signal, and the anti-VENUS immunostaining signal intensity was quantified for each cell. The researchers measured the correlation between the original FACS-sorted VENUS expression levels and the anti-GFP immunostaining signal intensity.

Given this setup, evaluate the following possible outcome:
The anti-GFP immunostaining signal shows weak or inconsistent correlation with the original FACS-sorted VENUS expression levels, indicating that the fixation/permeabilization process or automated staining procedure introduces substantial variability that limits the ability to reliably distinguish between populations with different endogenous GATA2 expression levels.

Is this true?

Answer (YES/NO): NO